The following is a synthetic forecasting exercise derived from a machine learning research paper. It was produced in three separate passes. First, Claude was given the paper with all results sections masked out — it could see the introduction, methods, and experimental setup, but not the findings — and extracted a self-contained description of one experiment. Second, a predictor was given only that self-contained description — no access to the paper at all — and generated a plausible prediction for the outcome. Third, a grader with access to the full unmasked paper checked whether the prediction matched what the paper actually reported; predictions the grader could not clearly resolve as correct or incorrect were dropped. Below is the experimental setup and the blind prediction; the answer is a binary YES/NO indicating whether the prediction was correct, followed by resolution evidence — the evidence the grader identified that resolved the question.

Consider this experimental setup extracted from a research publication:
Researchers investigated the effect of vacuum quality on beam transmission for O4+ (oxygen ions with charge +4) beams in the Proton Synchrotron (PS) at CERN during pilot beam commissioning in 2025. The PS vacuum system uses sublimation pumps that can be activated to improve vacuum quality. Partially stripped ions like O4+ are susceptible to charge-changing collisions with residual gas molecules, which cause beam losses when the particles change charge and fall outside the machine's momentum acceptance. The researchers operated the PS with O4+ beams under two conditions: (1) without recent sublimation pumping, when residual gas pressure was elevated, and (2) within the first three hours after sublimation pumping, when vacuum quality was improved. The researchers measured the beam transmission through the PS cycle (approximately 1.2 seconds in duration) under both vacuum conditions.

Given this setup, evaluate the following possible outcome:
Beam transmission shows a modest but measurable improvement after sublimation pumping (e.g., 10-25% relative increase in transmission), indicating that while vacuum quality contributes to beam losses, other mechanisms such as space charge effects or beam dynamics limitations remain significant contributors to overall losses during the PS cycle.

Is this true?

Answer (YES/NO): NO